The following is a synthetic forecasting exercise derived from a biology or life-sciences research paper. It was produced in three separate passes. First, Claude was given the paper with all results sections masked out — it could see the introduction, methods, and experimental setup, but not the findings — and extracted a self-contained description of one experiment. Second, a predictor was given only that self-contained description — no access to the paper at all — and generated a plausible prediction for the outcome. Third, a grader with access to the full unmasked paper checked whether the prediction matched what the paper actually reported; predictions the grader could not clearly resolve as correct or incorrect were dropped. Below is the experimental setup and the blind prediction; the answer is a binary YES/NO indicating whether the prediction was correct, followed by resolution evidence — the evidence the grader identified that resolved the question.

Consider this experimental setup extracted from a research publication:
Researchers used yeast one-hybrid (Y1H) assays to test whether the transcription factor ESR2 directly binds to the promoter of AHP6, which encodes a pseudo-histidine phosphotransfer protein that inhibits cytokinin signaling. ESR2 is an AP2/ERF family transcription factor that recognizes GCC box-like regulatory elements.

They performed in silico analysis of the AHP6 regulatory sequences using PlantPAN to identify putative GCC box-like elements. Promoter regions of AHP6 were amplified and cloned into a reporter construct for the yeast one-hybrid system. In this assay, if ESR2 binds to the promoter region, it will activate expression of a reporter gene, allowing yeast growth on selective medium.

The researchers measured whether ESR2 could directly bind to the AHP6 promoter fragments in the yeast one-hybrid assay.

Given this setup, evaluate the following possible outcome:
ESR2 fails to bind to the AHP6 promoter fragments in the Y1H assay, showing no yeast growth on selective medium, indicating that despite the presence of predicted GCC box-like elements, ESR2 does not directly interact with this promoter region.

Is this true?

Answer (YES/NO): NO